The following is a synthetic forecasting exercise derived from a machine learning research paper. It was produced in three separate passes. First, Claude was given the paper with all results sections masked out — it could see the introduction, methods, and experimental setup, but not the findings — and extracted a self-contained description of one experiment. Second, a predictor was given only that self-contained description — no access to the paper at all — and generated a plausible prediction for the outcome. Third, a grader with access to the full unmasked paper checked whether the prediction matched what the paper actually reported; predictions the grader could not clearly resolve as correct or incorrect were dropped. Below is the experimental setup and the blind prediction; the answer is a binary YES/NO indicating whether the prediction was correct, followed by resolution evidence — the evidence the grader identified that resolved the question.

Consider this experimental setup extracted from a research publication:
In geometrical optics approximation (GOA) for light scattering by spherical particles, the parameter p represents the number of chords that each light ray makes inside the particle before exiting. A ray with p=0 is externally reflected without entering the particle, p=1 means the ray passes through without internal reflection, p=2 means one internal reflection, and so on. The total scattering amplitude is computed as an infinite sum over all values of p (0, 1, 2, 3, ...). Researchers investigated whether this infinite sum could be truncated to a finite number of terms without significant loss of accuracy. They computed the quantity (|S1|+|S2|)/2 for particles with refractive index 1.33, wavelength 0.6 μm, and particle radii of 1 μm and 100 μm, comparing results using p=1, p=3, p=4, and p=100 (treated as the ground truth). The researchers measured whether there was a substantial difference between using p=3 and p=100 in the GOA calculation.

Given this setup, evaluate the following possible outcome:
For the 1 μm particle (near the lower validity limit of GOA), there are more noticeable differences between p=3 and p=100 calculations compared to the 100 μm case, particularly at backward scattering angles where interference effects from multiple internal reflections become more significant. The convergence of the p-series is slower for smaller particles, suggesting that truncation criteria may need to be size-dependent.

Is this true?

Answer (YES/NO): NO